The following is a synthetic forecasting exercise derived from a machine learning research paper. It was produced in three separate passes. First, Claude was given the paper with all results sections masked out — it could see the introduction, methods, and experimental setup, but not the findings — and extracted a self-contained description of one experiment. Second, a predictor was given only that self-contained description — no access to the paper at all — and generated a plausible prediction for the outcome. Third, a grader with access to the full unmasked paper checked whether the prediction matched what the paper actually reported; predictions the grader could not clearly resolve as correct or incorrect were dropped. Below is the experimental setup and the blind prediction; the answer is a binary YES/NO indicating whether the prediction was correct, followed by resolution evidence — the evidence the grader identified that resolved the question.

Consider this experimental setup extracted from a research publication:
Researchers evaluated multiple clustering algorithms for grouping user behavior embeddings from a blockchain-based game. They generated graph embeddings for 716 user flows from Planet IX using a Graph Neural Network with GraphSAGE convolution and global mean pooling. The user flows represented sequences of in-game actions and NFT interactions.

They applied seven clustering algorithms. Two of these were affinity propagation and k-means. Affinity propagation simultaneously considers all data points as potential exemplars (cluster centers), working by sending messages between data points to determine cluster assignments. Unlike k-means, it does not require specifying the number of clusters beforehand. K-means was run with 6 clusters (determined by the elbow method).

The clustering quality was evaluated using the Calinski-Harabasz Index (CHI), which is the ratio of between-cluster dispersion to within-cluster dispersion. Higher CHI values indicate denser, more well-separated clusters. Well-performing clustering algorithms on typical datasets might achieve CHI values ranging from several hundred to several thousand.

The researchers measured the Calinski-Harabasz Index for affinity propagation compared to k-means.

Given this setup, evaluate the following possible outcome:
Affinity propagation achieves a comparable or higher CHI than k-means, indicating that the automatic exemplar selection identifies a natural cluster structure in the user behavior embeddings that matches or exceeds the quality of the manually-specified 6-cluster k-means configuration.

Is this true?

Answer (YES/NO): NO